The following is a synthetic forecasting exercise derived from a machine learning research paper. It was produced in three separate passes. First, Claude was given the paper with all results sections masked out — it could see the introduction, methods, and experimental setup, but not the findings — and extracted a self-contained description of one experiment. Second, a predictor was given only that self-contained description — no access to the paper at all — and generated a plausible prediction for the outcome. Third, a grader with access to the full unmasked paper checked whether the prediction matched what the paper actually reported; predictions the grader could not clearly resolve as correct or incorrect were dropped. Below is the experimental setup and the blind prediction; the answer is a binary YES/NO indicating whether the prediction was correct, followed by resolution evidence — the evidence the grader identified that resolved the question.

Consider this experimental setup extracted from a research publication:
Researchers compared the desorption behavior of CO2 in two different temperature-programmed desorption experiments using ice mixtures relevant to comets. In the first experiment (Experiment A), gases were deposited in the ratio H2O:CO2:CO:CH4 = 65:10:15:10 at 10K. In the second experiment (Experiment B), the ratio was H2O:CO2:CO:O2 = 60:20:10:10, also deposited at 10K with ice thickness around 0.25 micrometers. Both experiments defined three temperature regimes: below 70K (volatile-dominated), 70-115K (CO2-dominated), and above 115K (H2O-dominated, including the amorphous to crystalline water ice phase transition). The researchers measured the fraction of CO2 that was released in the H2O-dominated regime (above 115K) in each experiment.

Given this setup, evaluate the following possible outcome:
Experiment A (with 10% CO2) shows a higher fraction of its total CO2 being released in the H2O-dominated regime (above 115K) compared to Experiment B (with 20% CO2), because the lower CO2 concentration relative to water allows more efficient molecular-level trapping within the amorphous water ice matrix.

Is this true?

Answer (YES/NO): NO